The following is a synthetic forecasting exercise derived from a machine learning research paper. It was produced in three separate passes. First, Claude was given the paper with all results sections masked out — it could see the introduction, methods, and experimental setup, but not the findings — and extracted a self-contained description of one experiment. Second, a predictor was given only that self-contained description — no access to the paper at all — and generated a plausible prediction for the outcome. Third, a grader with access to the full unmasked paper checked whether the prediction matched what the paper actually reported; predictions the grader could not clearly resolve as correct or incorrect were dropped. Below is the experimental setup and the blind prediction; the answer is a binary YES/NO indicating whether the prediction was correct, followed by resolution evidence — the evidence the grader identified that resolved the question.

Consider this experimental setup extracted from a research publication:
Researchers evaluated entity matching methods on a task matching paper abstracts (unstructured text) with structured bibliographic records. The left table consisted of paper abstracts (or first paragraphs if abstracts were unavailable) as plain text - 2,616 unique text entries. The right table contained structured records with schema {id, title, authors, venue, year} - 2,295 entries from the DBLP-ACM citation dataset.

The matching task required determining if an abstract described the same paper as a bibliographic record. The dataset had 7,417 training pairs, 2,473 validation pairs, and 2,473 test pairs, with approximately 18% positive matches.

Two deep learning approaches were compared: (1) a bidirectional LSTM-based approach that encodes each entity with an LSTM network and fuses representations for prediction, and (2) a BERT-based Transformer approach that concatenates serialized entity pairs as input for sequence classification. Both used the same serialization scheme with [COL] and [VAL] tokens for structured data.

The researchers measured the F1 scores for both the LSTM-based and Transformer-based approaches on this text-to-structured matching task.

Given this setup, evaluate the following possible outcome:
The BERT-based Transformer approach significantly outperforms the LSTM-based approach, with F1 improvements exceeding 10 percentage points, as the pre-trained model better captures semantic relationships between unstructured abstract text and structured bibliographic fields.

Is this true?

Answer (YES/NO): YES